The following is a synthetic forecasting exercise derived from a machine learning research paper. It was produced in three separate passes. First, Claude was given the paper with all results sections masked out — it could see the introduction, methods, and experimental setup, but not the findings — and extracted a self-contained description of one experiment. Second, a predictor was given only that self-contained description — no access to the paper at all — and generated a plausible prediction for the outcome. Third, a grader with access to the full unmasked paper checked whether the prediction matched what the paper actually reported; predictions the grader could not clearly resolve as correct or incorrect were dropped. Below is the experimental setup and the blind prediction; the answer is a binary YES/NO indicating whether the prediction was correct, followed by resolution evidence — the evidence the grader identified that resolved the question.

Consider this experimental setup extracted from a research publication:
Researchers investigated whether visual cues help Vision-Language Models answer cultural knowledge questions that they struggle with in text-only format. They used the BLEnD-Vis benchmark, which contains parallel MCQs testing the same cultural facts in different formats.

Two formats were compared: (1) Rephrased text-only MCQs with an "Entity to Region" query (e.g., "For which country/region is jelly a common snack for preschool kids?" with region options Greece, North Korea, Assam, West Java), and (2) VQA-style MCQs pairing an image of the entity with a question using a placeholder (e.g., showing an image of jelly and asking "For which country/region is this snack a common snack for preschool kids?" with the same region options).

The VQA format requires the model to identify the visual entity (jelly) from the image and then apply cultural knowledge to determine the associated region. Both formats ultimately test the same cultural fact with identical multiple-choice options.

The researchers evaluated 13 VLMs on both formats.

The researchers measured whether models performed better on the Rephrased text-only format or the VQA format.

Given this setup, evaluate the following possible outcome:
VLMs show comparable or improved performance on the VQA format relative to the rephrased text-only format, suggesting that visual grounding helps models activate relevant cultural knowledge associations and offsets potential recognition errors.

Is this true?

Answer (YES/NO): YES